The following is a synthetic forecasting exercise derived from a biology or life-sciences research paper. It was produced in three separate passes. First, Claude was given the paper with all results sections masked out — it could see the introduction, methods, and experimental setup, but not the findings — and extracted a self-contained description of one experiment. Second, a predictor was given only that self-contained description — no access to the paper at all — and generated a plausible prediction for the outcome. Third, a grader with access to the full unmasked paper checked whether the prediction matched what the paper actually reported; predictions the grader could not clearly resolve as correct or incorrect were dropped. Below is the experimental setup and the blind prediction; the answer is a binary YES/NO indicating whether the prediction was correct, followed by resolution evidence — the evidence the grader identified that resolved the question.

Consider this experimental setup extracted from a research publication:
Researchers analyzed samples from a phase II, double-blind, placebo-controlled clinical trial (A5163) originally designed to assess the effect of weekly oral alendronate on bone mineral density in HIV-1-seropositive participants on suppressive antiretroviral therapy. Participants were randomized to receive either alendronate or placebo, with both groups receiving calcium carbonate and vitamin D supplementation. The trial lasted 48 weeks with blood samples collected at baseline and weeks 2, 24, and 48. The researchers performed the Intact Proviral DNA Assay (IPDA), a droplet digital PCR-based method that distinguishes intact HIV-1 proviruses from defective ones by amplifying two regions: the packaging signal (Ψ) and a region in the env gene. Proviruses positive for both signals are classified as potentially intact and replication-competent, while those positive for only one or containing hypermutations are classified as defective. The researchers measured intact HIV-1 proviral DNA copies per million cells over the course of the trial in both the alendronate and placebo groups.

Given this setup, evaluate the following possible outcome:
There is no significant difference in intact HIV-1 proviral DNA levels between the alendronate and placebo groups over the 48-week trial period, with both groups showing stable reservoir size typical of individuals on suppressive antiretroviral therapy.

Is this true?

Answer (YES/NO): YES